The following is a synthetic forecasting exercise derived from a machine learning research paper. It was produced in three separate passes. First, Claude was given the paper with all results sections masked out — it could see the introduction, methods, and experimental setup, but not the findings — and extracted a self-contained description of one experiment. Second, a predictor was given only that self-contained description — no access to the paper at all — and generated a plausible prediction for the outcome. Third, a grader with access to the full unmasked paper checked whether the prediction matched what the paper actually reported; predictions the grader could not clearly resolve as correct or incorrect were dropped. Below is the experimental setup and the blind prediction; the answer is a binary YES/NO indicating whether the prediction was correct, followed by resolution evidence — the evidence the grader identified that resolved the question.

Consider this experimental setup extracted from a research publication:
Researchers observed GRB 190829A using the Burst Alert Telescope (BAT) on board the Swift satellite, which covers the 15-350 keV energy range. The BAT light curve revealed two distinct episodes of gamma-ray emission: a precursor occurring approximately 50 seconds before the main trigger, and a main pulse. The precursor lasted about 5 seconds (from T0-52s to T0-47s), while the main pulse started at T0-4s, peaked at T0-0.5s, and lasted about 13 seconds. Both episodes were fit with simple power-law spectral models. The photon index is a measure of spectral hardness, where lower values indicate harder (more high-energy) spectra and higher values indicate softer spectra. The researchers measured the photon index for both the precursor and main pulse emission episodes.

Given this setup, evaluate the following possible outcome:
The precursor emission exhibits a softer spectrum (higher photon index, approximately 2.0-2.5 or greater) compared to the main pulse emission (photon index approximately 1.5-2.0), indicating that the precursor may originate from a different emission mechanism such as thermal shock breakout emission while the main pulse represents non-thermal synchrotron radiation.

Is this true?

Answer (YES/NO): NO